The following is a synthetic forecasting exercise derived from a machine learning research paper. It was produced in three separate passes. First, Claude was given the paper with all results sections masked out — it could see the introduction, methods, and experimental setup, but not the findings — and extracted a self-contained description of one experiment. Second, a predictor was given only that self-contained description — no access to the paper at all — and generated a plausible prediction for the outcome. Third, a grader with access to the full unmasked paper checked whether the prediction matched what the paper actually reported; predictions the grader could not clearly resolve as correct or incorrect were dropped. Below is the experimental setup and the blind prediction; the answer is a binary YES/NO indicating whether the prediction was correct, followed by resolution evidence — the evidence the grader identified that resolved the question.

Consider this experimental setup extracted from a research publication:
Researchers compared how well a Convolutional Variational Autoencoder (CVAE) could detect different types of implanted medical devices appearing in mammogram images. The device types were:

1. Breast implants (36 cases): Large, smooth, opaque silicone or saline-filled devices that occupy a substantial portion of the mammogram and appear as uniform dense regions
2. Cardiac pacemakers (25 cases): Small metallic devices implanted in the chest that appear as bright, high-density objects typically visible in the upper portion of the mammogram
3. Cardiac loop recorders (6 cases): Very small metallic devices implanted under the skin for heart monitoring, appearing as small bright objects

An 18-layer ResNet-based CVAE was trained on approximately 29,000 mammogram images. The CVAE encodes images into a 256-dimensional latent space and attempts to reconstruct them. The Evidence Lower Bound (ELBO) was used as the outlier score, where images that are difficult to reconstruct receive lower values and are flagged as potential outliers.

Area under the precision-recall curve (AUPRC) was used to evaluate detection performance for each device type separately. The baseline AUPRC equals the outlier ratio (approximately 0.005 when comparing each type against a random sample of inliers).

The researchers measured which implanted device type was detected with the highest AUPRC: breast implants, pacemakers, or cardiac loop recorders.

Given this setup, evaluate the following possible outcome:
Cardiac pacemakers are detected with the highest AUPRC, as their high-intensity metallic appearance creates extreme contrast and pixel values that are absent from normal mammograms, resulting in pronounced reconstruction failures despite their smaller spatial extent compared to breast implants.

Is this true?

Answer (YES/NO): NO